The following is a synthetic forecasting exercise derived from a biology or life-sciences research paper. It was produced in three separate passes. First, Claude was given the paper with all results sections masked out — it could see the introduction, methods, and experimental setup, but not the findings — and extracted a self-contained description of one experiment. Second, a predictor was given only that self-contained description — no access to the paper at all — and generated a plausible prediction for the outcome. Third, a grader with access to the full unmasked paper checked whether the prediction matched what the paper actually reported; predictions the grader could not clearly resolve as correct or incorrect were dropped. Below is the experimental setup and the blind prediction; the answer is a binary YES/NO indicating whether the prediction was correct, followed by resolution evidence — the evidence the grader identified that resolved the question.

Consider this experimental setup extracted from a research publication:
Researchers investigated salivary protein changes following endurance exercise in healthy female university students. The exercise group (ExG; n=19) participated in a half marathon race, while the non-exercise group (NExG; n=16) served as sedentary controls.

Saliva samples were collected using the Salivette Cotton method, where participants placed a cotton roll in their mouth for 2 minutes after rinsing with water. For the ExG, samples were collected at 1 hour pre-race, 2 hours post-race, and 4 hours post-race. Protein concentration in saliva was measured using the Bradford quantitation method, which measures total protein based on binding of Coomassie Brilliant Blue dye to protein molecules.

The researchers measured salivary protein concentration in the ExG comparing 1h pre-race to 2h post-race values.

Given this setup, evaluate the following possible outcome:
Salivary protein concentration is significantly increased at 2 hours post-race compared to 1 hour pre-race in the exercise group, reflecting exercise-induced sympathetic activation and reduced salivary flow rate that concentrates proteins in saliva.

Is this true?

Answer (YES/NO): YES